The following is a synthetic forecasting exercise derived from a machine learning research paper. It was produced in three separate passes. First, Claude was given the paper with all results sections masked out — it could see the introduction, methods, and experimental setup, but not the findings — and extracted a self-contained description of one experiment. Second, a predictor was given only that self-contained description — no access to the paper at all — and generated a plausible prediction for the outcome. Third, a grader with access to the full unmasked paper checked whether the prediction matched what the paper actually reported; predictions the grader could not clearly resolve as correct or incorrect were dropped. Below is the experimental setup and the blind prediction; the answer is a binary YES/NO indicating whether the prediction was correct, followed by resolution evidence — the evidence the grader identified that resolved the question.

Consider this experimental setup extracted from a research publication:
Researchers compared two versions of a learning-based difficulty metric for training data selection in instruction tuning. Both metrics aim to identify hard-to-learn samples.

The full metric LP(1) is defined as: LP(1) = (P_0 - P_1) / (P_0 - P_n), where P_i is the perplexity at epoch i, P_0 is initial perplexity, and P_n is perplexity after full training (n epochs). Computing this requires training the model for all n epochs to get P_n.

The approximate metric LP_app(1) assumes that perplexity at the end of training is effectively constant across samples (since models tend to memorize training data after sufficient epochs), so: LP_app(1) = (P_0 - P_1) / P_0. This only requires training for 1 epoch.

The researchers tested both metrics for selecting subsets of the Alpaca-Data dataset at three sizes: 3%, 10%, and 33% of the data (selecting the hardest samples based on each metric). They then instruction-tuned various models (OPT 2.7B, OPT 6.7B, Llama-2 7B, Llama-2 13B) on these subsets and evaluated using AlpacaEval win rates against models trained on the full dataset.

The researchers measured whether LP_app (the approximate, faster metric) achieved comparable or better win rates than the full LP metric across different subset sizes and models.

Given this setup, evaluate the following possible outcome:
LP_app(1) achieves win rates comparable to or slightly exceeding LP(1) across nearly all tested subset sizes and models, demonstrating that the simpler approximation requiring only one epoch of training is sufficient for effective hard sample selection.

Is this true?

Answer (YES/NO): YES